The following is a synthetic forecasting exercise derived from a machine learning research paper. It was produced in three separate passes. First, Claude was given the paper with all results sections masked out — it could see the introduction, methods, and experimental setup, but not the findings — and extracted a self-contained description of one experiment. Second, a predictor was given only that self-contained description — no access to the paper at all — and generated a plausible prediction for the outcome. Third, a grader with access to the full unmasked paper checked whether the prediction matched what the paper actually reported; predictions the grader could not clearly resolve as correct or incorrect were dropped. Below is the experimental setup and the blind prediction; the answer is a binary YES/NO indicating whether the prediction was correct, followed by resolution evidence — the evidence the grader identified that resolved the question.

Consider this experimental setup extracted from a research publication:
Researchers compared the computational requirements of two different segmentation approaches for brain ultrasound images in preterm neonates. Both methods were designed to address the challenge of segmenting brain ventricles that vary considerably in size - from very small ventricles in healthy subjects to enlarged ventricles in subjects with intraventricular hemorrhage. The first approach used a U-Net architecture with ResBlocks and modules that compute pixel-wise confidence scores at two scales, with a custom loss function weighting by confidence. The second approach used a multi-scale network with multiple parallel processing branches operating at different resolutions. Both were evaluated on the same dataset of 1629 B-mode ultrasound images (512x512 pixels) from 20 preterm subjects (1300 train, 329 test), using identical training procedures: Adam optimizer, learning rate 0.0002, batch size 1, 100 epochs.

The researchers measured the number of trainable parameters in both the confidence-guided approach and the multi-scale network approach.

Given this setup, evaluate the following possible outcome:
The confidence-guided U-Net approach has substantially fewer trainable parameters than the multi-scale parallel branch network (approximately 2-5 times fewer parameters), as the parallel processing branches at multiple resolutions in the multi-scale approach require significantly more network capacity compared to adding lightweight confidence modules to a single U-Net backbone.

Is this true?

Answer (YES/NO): YES